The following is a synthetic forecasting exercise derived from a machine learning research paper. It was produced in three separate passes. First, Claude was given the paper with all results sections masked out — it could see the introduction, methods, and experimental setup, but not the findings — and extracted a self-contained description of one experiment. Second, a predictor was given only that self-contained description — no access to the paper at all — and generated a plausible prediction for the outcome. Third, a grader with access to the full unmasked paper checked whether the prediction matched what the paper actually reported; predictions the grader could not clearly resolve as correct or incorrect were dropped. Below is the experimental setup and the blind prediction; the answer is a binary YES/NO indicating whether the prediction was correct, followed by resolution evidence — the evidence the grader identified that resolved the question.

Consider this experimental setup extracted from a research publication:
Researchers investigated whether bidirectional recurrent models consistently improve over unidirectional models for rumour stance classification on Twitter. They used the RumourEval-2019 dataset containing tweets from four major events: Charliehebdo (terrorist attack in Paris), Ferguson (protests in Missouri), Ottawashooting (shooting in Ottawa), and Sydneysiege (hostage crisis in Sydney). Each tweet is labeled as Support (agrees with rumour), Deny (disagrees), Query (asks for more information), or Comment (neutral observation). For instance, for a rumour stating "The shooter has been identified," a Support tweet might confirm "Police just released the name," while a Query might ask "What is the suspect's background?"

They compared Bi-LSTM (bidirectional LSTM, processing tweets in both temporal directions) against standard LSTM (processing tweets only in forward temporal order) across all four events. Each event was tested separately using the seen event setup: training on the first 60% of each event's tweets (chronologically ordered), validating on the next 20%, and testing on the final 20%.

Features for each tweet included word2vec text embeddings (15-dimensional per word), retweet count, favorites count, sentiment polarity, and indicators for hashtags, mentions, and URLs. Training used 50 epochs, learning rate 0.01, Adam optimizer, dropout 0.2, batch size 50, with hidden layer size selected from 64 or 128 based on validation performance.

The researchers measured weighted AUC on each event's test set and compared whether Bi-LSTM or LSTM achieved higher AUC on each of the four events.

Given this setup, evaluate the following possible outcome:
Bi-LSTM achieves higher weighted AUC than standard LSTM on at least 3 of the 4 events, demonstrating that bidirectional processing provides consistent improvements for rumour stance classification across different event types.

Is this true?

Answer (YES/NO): YES